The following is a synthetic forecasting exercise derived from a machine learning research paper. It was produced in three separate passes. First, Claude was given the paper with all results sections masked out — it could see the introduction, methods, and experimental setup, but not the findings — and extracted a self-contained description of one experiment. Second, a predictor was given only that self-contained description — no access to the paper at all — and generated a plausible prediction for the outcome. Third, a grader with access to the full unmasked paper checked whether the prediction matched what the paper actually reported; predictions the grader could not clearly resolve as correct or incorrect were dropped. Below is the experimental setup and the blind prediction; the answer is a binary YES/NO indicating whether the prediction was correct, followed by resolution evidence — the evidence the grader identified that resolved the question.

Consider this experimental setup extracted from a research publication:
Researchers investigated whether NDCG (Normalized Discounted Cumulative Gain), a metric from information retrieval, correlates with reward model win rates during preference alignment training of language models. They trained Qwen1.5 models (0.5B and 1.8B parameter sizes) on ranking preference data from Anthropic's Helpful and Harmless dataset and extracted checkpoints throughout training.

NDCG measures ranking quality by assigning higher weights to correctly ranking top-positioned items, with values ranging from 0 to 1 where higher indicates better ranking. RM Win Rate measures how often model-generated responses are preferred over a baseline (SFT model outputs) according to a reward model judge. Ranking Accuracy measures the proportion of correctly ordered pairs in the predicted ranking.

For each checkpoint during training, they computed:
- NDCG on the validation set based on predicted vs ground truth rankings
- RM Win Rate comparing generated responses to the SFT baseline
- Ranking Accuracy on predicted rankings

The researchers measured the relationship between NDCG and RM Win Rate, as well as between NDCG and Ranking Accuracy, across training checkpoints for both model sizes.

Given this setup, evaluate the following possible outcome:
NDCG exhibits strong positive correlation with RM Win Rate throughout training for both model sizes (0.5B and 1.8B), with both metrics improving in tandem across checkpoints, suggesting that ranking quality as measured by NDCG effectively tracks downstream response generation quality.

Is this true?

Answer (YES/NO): YES